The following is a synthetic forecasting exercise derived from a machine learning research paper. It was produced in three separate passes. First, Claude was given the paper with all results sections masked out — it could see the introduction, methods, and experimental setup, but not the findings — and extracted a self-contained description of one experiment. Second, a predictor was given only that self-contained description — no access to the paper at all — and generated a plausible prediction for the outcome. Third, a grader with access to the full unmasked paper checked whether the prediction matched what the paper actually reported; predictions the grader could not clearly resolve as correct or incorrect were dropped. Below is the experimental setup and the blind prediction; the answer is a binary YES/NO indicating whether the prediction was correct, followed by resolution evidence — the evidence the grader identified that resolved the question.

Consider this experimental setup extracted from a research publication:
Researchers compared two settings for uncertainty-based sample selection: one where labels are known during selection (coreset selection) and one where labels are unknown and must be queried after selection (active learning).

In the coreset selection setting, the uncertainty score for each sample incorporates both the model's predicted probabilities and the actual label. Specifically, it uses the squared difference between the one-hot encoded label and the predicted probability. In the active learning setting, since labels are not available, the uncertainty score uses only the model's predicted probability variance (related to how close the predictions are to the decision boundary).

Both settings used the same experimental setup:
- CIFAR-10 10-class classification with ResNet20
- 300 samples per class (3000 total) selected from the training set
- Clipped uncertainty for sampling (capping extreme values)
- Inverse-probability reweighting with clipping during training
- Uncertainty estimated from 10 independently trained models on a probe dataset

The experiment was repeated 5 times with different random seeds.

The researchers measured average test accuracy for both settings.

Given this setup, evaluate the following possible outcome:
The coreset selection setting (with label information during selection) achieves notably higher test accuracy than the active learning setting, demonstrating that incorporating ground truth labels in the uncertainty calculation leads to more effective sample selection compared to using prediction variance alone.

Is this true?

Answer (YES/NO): NO